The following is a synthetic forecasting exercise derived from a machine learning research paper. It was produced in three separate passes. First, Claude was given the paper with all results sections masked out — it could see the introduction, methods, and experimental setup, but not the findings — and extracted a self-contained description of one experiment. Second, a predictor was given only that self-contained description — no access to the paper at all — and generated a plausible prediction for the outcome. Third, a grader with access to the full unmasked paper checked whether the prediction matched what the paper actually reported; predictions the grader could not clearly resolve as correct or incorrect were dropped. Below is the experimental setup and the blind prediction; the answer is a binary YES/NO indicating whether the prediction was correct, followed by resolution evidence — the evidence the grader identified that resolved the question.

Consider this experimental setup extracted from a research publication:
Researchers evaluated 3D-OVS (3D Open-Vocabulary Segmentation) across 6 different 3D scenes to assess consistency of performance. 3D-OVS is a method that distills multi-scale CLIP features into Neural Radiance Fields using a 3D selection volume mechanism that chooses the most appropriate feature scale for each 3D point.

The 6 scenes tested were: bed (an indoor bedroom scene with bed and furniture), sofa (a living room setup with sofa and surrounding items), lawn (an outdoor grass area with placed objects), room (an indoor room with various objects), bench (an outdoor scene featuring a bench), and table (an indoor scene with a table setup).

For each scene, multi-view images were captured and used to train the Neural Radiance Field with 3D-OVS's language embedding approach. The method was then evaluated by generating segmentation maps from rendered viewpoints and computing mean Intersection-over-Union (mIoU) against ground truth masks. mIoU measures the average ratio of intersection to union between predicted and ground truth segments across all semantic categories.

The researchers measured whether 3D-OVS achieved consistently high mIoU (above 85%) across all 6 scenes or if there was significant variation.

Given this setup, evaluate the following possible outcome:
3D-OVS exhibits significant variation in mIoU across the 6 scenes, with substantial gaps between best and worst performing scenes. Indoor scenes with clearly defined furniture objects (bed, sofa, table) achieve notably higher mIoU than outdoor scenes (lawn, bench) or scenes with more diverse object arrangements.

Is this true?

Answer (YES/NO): NO